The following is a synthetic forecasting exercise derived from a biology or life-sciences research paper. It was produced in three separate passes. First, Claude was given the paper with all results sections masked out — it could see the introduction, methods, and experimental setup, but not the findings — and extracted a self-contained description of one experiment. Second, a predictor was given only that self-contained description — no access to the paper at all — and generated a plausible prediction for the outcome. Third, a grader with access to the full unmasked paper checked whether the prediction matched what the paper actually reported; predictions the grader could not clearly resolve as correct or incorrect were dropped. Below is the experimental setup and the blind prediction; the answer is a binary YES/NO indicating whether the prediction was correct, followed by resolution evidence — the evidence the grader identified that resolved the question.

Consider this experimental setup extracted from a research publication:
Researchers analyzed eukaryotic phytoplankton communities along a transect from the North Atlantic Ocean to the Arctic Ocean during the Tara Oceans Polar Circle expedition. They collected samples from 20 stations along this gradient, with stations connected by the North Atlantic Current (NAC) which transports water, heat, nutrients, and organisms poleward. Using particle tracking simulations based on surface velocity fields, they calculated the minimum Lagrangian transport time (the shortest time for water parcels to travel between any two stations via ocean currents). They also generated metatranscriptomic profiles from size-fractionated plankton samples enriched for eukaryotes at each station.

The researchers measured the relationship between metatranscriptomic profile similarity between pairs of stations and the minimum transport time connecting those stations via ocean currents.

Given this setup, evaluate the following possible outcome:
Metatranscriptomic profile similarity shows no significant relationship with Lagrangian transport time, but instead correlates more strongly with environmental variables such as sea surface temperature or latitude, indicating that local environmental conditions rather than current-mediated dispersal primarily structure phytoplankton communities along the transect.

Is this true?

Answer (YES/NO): NO